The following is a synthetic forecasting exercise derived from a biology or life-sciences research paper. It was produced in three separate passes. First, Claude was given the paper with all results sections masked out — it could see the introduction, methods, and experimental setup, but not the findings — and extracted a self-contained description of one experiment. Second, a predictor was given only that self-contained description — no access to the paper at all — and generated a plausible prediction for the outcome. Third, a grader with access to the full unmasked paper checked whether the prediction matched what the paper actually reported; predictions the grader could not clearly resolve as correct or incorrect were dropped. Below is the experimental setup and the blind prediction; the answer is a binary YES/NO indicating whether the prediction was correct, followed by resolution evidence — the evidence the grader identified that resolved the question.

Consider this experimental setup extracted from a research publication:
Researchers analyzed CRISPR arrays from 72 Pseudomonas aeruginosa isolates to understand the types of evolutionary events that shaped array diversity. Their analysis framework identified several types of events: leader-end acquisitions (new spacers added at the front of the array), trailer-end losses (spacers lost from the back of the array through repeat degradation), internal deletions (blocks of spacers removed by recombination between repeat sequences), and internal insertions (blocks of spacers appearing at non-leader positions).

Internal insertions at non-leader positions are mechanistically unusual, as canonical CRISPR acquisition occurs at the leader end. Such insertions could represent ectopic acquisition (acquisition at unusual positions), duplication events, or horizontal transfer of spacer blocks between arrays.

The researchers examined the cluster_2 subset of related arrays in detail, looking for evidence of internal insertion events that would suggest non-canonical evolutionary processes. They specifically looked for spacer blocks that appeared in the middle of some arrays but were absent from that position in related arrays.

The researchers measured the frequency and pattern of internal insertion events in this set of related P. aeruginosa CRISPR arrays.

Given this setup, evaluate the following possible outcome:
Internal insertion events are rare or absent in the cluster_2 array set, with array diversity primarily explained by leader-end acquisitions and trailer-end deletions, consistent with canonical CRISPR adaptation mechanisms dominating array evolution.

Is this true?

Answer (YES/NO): NO